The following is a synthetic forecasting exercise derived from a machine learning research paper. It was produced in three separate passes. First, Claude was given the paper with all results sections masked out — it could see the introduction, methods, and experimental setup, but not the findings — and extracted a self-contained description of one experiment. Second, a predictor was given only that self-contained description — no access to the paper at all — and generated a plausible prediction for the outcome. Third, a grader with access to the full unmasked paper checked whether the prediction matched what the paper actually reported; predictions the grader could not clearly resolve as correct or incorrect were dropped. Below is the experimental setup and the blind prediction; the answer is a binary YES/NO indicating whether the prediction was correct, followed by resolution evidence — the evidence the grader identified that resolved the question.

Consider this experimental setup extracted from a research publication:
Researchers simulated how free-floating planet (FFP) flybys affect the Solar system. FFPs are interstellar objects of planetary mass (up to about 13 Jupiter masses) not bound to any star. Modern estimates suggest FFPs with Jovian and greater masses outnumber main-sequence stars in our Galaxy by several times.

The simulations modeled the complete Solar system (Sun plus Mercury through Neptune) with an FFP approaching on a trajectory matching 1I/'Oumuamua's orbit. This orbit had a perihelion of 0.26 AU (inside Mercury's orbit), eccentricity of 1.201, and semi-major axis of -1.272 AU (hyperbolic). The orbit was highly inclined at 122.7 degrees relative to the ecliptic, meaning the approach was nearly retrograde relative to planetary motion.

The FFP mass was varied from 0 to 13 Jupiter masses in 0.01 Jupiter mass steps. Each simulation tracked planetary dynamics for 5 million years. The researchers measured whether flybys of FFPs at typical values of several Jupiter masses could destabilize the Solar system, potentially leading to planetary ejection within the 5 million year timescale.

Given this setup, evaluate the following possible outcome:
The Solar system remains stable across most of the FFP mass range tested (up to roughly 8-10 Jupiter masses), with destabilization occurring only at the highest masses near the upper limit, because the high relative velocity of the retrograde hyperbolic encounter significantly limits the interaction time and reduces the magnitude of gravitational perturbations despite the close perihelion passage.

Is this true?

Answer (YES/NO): NO